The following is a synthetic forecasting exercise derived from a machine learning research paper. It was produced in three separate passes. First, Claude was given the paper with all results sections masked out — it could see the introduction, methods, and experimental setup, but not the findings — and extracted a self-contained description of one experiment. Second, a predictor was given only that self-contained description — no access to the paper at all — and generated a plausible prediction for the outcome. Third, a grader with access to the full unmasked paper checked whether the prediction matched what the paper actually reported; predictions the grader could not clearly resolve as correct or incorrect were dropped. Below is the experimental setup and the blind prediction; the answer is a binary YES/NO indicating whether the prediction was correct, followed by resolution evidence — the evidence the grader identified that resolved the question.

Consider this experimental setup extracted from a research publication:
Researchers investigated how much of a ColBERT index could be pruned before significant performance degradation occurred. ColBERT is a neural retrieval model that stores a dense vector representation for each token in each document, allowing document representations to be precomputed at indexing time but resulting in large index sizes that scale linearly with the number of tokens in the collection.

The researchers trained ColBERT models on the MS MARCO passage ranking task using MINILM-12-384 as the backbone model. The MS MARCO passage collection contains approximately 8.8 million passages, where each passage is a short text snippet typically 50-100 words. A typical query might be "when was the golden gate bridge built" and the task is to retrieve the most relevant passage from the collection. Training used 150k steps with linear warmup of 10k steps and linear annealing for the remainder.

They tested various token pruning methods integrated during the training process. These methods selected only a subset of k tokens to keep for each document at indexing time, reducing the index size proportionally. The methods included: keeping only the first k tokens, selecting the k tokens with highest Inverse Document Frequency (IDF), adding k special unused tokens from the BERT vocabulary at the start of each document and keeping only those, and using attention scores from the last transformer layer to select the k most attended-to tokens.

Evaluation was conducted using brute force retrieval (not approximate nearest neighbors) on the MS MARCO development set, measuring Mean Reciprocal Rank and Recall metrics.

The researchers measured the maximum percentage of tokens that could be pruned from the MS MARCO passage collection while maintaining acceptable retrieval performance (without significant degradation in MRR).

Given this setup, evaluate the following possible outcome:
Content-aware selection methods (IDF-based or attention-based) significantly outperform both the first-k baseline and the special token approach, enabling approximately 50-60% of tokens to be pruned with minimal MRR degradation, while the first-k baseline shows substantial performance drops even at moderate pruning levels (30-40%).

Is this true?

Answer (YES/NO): NO